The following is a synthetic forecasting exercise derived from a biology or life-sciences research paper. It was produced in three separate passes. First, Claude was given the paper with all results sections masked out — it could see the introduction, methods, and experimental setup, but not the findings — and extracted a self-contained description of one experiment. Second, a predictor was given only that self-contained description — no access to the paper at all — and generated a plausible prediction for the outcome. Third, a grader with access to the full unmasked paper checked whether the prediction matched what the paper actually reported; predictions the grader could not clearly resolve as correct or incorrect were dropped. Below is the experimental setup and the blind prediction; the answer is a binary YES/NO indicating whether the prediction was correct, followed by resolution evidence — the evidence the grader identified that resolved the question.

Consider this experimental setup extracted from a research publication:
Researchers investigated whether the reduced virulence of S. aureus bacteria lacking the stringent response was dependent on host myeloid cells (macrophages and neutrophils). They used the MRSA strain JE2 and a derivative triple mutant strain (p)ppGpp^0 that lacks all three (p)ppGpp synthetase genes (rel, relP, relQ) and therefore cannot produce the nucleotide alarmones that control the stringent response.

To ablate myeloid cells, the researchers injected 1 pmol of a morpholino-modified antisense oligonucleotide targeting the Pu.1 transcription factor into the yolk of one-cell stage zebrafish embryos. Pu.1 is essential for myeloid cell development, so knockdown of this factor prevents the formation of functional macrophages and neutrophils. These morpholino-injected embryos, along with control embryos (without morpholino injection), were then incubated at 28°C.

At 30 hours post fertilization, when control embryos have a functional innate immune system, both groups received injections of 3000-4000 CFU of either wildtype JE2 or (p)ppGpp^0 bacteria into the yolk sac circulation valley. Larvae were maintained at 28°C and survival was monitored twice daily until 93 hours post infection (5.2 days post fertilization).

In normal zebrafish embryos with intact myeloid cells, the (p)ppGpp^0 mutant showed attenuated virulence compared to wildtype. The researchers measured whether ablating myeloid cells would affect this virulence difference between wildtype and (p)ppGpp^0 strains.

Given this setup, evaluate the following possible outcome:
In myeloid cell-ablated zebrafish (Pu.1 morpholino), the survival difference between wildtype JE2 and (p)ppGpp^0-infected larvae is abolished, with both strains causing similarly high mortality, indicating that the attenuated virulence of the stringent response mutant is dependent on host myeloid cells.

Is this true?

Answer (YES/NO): YES